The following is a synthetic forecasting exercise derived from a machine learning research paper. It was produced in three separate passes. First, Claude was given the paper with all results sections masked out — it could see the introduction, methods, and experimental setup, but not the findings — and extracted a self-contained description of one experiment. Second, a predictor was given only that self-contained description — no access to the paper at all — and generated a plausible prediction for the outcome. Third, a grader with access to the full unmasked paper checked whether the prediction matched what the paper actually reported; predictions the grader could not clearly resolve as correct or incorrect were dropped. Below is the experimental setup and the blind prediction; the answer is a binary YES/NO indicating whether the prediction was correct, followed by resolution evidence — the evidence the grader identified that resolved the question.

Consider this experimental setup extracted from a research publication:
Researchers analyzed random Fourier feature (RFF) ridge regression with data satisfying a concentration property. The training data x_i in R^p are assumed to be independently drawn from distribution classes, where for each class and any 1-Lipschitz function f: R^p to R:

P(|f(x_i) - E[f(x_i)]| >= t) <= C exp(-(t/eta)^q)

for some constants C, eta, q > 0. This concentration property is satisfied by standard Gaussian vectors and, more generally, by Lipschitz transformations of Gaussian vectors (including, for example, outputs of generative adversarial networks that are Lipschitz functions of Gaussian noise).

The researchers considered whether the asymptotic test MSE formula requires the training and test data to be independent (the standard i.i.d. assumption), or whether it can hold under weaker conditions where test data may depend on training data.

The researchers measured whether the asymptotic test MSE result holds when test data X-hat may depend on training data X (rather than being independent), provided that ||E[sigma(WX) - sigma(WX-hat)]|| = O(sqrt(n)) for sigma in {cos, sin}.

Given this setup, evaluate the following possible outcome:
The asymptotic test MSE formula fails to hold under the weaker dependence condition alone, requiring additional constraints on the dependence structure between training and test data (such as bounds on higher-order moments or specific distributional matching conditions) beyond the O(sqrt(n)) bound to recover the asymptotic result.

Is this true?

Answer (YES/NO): NO